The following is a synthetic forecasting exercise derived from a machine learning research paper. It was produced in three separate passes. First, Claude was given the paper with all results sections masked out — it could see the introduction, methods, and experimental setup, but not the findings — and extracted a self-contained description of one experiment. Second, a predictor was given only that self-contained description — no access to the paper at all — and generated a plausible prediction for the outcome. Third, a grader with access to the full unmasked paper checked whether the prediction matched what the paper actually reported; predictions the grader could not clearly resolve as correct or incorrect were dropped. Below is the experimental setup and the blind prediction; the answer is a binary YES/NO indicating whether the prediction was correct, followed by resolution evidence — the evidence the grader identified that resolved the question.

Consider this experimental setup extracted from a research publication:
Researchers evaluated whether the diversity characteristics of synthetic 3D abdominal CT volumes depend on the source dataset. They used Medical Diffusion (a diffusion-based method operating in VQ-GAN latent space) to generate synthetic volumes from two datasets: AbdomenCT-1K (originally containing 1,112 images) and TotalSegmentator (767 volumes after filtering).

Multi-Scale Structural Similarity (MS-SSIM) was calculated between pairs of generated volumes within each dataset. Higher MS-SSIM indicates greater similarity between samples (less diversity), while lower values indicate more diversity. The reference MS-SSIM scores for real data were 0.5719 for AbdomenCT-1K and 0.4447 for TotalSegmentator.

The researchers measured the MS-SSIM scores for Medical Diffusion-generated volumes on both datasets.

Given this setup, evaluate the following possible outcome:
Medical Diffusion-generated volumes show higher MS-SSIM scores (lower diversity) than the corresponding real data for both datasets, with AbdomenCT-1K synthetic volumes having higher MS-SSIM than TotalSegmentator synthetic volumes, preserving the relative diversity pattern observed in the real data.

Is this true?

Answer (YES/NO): YES